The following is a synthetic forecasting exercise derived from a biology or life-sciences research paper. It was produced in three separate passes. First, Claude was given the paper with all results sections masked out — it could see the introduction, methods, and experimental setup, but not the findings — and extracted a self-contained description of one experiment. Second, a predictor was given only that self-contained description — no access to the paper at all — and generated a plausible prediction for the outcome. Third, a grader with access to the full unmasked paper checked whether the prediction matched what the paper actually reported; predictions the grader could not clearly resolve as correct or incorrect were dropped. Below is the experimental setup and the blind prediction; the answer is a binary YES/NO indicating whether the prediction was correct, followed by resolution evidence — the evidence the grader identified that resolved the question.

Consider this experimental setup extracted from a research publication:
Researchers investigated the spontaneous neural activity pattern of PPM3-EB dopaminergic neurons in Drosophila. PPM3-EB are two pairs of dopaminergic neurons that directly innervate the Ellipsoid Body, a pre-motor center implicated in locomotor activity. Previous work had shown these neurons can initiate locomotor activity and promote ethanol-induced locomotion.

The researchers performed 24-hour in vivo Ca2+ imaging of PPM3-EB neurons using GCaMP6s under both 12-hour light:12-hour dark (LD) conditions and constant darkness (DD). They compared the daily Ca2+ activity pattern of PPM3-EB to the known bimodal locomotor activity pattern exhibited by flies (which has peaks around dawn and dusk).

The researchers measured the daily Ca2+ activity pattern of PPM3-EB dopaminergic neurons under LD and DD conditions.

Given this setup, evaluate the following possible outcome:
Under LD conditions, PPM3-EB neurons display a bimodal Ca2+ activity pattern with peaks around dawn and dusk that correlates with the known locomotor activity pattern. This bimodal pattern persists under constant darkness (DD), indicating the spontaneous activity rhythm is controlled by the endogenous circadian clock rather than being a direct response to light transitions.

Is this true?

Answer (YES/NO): YES